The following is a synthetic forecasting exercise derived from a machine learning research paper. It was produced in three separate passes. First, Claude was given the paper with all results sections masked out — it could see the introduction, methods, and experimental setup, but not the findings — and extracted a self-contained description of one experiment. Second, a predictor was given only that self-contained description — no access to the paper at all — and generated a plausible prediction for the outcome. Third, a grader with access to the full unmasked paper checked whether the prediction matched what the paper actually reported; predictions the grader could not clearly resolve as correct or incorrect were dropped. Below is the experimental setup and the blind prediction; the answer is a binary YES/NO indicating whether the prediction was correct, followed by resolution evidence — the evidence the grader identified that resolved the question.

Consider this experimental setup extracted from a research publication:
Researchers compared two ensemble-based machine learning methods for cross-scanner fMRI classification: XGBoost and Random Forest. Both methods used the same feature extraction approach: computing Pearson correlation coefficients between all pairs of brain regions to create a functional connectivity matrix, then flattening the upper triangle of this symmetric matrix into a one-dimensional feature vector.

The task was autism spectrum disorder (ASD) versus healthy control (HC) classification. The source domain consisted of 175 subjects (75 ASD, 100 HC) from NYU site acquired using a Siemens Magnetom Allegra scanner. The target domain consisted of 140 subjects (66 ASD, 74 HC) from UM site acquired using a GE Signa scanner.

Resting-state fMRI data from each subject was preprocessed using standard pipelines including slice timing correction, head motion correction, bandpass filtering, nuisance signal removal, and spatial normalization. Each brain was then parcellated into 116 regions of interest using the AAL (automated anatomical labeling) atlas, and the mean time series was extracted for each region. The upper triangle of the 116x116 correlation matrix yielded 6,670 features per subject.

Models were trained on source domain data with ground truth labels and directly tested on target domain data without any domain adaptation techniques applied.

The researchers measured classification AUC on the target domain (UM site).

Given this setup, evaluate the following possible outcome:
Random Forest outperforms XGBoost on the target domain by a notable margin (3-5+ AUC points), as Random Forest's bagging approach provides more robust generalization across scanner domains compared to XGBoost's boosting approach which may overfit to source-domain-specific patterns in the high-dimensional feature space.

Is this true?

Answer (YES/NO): YES